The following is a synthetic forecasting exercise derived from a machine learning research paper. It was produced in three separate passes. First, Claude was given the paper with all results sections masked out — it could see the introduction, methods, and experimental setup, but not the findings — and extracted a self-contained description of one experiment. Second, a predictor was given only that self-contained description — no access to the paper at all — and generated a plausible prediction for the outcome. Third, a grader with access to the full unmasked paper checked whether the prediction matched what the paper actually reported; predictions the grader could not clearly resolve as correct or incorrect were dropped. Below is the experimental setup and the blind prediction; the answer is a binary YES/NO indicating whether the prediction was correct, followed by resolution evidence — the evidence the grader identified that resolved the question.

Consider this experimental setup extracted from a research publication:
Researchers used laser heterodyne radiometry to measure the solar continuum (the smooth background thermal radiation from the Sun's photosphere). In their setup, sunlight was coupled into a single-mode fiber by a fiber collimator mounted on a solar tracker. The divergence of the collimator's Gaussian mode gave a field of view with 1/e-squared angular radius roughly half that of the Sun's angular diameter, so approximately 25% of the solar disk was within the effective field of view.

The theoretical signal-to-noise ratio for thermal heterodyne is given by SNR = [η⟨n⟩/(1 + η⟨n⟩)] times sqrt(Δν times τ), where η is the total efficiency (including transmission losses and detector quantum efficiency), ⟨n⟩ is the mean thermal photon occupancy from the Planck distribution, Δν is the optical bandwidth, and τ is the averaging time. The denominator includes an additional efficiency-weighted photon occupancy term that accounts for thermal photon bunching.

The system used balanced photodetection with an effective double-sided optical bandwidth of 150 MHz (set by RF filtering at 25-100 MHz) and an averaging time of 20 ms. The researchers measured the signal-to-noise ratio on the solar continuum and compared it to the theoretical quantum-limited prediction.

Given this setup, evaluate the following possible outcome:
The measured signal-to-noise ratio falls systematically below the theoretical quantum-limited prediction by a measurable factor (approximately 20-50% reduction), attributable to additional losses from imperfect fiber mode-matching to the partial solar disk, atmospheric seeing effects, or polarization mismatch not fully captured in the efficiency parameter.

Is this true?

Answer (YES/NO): NO